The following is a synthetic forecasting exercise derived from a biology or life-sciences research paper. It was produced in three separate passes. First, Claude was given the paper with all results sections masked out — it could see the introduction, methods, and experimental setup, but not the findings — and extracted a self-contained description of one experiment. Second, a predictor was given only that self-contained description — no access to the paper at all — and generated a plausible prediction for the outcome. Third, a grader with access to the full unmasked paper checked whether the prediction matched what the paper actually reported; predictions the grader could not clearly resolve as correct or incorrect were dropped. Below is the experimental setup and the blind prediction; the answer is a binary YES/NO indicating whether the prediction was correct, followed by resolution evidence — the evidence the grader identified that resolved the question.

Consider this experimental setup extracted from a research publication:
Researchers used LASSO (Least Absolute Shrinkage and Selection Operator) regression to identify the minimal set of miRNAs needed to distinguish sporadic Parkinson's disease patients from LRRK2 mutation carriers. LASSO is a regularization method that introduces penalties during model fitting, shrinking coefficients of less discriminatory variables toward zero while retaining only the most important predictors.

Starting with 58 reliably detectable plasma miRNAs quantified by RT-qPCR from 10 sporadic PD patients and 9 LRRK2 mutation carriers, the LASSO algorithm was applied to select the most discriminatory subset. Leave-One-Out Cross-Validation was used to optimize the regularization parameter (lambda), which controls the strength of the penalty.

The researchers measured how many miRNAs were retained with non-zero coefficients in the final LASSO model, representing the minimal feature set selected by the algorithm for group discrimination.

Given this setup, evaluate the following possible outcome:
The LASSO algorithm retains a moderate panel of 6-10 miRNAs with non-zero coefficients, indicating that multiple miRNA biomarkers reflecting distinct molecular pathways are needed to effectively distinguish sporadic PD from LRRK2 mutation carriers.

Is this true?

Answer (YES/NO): NO